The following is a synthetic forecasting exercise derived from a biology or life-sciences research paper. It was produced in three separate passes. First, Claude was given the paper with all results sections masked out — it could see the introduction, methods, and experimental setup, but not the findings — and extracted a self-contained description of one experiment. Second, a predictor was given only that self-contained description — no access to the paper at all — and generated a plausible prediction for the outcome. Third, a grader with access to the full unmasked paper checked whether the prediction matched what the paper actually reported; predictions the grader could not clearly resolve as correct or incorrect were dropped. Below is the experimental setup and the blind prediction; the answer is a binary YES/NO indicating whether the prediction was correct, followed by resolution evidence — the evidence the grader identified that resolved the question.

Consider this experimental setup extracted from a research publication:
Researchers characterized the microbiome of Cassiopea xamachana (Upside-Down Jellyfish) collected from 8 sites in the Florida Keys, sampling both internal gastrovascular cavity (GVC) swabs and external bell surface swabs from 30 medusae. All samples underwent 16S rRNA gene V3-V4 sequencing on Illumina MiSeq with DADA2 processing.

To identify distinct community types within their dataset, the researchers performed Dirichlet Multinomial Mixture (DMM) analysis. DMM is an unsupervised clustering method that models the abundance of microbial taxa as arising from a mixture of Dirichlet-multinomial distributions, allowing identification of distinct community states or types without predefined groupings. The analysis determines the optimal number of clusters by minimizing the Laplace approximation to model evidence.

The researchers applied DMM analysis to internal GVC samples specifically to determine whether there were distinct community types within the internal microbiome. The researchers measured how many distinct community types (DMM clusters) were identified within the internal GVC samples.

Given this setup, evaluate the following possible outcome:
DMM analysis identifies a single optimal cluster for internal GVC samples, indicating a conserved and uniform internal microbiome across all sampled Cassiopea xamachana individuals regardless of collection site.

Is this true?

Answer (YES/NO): YES